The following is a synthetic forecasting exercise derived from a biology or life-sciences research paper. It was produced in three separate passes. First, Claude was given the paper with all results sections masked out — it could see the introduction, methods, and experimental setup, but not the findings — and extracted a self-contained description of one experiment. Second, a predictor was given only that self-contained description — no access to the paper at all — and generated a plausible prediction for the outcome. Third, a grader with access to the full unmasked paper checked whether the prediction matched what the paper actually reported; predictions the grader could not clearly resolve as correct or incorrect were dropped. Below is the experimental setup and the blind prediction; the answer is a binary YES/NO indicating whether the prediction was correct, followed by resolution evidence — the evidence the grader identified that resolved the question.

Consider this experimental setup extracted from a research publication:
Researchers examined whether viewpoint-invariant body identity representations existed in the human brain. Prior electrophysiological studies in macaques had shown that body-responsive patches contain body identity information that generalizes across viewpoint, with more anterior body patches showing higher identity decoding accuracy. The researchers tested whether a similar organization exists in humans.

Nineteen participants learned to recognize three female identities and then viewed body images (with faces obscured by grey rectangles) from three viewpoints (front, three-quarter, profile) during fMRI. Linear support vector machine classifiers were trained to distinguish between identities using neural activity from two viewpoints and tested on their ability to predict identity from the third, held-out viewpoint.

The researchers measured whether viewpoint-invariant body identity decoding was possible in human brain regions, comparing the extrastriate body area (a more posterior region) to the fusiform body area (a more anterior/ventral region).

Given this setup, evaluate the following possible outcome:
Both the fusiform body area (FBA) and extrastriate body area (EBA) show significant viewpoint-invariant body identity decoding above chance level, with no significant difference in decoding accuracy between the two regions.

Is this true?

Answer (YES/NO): NO